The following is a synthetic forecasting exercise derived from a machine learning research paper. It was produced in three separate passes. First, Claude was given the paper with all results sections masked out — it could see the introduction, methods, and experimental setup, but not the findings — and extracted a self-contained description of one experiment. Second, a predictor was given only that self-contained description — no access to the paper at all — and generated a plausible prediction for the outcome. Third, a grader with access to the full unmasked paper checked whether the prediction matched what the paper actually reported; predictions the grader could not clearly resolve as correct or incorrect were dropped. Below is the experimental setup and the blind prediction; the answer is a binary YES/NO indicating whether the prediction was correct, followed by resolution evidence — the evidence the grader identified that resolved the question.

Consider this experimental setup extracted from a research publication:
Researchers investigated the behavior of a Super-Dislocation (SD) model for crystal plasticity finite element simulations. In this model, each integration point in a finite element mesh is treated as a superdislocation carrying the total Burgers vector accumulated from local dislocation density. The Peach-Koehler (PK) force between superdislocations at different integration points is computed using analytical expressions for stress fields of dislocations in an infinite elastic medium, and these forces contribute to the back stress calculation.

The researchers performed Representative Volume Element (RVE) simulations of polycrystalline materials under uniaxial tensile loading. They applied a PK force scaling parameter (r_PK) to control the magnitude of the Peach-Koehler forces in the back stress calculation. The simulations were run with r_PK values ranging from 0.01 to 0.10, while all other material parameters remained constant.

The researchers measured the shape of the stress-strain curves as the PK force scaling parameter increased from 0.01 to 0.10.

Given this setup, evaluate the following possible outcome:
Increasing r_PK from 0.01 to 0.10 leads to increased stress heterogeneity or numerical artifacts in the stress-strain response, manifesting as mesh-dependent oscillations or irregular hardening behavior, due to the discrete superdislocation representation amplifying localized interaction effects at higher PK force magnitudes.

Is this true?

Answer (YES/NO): NO